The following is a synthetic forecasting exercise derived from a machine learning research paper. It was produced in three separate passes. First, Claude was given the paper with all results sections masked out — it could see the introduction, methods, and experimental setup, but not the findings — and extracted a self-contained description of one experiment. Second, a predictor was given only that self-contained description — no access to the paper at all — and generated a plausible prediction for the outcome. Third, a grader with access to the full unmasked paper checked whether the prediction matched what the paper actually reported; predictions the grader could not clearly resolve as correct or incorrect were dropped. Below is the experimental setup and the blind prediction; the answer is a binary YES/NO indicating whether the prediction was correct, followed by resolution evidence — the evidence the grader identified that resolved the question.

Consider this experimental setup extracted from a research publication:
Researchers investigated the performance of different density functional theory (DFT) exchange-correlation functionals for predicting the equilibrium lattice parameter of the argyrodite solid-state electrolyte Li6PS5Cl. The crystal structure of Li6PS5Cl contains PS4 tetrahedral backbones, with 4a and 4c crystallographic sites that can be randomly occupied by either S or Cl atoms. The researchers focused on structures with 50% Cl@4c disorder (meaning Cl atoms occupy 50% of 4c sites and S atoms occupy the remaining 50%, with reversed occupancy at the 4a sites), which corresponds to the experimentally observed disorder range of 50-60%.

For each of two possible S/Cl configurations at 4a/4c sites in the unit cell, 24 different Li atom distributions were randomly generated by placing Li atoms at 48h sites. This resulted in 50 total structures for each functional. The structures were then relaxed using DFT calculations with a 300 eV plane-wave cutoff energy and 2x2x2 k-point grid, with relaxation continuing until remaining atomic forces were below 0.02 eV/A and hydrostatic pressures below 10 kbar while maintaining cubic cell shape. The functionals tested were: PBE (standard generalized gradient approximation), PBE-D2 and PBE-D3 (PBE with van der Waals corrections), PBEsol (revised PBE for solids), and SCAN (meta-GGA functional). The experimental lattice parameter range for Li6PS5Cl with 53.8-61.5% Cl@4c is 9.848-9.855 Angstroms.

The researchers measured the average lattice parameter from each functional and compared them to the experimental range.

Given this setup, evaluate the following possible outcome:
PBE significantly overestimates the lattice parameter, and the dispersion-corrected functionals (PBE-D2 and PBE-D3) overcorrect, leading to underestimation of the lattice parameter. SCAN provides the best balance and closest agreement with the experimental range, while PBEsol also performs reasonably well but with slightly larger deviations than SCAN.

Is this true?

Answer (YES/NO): YES